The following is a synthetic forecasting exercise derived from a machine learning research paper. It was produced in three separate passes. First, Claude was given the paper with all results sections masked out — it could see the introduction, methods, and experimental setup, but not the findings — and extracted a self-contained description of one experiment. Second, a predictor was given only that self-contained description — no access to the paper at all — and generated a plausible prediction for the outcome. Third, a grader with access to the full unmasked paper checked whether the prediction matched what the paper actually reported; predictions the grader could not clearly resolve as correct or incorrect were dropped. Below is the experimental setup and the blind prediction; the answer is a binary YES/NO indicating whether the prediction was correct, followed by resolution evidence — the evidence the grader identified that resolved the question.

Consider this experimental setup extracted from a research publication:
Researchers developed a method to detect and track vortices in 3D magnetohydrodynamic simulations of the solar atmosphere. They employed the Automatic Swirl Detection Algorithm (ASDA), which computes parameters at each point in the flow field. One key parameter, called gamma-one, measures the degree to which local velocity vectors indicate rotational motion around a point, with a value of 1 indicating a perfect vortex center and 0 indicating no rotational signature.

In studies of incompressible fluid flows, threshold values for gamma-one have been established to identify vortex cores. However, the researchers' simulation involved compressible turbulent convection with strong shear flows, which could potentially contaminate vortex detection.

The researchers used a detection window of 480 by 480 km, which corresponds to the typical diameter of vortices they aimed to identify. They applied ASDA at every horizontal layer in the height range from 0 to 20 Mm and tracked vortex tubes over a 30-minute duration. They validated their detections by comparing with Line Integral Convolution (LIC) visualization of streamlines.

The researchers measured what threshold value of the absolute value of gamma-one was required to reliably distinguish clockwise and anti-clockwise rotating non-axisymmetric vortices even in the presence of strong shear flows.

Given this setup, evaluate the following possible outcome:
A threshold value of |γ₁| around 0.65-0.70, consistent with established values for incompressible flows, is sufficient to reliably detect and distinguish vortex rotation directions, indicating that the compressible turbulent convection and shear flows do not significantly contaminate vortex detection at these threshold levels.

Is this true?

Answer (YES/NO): NO